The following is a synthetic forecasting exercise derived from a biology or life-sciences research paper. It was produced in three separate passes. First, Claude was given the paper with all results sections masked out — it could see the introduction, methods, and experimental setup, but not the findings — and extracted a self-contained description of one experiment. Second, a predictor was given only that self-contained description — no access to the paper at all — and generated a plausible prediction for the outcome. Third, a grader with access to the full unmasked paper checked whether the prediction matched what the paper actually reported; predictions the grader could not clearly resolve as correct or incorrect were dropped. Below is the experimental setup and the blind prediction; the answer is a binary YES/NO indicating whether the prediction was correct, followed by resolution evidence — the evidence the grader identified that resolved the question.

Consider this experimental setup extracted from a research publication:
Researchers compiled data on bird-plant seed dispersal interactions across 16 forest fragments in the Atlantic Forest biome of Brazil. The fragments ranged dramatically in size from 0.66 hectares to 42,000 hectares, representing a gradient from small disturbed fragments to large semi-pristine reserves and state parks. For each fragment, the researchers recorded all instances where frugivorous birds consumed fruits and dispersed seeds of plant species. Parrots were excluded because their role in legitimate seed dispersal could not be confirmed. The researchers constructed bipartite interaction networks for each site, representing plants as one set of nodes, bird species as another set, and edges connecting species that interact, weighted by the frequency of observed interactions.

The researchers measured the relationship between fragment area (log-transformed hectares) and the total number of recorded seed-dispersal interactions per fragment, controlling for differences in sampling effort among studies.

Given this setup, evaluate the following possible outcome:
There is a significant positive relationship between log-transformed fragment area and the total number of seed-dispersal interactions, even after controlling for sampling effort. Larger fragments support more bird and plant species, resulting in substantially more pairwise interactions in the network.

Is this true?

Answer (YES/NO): YES